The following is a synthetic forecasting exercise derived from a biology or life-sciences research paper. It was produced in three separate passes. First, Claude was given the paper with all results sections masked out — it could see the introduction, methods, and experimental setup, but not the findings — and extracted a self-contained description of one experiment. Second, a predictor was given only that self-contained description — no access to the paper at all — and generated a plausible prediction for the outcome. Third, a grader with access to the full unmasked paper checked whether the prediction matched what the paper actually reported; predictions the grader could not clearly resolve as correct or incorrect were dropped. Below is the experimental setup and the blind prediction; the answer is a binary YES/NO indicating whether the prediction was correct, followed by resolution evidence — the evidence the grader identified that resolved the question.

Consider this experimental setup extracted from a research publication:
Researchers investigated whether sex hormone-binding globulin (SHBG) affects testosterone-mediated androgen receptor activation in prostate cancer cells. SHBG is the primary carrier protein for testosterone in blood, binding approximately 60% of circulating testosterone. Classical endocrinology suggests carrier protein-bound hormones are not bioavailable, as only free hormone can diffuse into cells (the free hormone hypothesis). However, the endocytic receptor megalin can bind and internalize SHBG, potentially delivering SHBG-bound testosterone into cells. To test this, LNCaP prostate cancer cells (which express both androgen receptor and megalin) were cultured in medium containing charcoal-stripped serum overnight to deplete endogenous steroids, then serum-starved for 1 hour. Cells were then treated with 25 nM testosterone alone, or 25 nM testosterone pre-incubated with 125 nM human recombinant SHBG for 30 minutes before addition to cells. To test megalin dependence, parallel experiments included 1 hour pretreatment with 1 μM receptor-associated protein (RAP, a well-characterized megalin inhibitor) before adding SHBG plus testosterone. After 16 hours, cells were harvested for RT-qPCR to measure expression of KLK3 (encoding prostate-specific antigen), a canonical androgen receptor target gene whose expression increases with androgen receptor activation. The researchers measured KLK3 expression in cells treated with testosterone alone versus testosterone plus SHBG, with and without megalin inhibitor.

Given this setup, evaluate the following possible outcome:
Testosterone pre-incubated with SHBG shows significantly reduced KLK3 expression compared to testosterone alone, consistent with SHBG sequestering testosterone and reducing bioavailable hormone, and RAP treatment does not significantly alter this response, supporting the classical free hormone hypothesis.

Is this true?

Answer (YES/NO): NO